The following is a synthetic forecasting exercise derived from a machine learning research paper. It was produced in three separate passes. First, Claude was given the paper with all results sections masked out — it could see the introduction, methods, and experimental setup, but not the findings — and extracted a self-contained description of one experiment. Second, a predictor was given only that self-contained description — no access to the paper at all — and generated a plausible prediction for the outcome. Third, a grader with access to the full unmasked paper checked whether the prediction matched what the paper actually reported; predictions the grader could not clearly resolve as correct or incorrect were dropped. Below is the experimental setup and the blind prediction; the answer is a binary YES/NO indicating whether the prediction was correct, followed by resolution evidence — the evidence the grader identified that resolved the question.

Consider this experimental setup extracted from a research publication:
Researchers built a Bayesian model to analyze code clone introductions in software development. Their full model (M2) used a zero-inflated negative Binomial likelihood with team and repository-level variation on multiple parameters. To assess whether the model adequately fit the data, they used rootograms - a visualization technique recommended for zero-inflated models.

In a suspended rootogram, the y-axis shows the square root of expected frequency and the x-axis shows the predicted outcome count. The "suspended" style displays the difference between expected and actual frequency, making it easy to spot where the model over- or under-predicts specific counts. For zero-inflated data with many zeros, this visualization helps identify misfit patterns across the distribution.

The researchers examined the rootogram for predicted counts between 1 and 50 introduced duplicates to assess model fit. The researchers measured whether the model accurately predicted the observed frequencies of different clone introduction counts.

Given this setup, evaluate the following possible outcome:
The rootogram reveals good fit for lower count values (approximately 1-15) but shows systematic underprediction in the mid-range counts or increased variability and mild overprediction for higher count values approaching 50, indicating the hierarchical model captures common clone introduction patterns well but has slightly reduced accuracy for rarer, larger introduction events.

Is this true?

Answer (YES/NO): NO